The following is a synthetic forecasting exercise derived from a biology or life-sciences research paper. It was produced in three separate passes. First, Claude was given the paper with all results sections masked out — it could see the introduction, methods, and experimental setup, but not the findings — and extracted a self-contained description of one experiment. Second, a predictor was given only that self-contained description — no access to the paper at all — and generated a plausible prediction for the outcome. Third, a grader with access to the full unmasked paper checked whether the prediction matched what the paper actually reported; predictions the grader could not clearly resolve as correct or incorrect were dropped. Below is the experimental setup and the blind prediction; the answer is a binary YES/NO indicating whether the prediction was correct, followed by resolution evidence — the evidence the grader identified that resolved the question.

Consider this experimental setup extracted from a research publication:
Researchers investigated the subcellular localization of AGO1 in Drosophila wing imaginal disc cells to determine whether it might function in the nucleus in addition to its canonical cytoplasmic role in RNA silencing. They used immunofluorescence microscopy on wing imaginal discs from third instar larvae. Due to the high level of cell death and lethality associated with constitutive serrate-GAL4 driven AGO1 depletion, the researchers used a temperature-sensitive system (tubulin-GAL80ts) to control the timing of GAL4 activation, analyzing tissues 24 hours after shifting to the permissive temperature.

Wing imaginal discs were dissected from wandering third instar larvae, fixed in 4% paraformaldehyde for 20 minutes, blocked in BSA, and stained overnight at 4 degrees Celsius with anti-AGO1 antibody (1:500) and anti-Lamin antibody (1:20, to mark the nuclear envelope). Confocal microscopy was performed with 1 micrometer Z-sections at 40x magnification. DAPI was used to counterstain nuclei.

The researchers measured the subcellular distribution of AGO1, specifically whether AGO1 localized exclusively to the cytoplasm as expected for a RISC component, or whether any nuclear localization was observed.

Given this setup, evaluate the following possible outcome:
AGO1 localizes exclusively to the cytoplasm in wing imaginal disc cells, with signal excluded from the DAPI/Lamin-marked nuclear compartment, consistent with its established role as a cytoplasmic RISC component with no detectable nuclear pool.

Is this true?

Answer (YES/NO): NO